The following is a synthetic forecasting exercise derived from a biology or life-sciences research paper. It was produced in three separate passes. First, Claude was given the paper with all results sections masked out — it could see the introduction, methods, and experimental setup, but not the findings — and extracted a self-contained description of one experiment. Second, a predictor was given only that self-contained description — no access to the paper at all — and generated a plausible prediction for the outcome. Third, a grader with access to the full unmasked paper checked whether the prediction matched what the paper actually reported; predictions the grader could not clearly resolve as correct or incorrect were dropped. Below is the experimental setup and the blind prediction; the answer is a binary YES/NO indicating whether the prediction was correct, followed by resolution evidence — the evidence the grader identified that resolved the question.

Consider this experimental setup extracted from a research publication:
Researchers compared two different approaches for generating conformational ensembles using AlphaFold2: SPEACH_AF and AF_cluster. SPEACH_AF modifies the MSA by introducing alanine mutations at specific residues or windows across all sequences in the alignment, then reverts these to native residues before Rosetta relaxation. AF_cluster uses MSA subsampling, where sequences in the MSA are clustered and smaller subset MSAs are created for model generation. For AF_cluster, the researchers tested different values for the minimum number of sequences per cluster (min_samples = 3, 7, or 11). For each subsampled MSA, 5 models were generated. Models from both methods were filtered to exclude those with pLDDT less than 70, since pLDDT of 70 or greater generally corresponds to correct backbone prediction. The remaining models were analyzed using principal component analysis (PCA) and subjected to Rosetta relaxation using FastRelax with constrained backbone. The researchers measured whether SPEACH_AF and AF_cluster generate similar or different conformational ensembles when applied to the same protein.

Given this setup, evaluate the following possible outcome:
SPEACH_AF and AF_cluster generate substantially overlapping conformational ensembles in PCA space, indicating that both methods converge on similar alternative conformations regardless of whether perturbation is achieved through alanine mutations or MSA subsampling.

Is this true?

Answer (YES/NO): NO